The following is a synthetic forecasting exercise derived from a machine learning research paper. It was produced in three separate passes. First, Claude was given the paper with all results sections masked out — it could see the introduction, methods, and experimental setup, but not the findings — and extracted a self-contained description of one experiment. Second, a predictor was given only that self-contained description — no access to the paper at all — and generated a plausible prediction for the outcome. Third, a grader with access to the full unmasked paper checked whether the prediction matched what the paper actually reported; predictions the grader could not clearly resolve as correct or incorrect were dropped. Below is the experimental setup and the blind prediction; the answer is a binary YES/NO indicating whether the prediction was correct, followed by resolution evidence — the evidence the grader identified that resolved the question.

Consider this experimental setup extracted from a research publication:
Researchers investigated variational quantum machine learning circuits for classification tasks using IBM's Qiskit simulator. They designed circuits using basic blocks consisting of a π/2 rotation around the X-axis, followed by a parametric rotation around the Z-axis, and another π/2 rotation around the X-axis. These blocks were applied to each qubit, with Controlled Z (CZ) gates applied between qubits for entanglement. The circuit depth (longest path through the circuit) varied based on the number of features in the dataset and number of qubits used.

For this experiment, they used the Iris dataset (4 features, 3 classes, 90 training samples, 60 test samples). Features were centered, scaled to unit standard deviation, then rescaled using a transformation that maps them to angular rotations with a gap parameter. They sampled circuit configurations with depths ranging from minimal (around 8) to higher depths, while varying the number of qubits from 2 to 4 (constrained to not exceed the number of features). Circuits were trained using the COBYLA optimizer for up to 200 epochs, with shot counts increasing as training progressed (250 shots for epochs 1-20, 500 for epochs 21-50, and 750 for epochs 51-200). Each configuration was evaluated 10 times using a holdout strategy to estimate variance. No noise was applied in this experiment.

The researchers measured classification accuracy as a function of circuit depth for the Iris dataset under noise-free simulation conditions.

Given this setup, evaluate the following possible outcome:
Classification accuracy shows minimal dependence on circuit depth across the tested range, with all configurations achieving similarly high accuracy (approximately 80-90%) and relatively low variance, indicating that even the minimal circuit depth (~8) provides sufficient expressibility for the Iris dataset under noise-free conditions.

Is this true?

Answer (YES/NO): NO